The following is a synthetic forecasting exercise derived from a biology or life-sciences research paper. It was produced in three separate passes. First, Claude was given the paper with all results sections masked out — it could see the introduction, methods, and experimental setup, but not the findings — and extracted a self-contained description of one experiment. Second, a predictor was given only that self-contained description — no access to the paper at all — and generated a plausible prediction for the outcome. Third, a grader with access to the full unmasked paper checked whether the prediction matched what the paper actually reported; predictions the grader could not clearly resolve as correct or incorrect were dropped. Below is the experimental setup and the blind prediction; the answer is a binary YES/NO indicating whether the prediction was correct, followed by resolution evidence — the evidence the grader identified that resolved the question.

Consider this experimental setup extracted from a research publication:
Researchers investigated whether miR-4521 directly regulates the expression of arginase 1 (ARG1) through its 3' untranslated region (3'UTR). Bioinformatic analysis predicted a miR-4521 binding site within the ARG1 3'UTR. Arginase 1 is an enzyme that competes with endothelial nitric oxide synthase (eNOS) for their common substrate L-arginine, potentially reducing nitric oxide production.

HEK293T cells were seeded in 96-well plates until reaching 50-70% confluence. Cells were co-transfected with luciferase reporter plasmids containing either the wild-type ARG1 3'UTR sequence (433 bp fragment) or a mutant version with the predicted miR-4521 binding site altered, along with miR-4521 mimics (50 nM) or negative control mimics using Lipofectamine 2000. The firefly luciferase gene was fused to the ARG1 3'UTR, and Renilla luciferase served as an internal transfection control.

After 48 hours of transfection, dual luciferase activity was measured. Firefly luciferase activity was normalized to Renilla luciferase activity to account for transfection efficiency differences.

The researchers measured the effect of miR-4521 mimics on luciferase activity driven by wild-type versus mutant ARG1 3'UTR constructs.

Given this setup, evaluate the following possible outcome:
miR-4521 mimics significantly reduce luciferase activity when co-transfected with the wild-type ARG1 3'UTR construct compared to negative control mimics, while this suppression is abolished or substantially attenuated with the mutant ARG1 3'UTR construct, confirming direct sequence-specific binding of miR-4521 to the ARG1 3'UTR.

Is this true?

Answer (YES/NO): YES